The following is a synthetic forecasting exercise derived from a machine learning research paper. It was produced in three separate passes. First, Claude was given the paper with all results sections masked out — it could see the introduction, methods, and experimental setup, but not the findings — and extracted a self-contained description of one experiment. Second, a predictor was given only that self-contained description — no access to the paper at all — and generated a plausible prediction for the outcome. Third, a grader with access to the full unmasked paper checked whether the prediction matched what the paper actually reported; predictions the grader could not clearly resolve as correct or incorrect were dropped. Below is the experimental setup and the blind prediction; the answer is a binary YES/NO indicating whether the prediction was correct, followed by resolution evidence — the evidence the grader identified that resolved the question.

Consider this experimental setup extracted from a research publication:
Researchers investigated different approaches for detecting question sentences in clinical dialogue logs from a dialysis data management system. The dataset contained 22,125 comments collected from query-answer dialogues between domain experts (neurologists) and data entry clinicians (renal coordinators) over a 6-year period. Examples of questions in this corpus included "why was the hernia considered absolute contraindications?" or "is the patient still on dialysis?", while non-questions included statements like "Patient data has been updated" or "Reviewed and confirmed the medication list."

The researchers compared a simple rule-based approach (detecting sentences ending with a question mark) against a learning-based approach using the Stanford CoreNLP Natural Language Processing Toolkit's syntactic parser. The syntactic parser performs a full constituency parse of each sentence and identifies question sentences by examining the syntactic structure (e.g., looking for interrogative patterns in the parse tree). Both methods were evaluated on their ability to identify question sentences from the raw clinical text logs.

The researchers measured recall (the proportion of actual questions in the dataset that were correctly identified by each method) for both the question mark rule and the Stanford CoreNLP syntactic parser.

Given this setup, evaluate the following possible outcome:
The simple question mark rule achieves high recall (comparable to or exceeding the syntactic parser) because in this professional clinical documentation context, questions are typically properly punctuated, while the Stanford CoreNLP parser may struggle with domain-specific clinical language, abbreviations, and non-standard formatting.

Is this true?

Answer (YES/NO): YES